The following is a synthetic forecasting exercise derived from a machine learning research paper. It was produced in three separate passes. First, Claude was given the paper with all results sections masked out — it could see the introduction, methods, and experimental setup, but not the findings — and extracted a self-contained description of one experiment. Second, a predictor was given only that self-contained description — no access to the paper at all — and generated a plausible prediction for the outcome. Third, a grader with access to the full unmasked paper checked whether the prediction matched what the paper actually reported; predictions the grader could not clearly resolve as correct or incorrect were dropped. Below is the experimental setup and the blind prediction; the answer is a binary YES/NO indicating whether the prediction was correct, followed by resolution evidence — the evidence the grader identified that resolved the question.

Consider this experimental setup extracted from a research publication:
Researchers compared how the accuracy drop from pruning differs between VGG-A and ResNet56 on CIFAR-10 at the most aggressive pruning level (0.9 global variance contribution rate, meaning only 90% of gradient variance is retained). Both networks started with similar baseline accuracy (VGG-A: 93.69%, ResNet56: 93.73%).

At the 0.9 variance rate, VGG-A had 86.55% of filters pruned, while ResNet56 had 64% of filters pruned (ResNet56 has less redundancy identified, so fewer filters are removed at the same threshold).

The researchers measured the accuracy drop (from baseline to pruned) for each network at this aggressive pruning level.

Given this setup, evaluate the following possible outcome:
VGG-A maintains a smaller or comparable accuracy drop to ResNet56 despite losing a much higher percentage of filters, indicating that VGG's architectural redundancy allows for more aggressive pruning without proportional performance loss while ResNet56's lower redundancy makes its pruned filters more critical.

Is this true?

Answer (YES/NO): NO